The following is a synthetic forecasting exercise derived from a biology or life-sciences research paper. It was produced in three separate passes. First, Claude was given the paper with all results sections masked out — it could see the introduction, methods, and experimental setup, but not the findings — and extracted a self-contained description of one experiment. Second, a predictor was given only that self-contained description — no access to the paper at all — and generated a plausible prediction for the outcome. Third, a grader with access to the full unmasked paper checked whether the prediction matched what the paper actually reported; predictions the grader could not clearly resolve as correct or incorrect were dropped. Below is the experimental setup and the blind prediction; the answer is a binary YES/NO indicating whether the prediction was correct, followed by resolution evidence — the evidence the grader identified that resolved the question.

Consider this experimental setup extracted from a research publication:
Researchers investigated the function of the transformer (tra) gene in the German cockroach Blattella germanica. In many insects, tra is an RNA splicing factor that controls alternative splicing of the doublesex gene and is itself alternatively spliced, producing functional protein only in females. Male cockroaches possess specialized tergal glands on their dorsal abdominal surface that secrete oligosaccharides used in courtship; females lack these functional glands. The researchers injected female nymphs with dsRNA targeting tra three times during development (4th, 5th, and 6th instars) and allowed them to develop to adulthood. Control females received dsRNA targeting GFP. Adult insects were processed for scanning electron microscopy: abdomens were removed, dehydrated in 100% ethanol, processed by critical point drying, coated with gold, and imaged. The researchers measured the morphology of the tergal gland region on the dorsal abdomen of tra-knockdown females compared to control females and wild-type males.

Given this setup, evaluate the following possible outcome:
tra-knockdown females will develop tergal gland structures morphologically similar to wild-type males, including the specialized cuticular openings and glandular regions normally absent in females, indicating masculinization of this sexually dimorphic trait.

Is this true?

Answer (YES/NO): YES